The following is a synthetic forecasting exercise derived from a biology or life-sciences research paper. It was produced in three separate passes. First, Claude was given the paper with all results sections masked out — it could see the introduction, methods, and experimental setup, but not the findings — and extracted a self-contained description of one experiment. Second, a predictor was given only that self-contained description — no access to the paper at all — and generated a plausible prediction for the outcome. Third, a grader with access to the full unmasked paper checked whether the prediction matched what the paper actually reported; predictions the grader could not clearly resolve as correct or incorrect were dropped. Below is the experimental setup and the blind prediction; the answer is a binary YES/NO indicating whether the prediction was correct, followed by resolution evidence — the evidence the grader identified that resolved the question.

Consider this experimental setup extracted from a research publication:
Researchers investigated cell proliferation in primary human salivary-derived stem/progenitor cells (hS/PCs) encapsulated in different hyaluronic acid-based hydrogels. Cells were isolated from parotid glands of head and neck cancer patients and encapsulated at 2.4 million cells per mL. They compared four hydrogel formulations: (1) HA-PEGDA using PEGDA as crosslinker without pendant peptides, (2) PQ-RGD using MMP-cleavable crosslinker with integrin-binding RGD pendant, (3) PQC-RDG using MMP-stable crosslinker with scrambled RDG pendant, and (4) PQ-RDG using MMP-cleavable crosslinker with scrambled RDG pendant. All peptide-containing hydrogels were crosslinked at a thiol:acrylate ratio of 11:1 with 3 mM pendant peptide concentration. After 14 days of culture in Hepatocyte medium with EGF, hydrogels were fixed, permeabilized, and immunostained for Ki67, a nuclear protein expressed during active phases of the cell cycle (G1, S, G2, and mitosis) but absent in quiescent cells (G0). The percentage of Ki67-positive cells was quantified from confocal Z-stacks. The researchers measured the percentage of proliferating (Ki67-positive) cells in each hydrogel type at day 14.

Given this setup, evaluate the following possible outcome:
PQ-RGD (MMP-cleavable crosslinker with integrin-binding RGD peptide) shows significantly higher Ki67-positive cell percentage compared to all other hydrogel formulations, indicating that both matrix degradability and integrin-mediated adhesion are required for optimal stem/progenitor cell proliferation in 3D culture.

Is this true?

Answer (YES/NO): NO